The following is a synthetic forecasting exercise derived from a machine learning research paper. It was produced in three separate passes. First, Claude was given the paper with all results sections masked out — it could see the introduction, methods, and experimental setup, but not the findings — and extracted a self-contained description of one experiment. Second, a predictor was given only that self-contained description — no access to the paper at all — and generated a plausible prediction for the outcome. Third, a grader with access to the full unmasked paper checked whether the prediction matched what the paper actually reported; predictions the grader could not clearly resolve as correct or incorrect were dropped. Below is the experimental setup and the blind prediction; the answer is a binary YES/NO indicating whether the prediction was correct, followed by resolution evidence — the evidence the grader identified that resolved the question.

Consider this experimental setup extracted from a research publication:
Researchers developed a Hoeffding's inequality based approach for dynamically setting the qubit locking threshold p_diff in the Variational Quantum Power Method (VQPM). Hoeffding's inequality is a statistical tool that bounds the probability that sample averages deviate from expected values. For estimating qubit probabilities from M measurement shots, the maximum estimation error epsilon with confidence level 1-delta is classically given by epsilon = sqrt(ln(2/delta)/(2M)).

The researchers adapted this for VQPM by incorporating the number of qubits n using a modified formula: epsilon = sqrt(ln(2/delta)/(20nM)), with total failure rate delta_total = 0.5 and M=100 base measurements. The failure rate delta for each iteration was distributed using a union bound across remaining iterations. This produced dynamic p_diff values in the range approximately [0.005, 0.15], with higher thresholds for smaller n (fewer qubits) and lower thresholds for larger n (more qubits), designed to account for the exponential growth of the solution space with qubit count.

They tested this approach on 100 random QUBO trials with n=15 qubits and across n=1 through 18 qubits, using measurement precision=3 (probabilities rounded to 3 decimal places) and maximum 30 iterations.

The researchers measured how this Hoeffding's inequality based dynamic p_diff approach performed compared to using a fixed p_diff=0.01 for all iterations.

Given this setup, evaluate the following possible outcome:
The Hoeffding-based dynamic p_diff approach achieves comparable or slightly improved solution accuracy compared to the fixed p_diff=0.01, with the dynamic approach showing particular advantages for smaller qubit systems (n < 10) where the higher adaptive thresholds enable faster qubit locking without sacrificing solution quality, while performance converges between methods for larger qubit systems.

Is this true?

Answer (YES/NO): NO